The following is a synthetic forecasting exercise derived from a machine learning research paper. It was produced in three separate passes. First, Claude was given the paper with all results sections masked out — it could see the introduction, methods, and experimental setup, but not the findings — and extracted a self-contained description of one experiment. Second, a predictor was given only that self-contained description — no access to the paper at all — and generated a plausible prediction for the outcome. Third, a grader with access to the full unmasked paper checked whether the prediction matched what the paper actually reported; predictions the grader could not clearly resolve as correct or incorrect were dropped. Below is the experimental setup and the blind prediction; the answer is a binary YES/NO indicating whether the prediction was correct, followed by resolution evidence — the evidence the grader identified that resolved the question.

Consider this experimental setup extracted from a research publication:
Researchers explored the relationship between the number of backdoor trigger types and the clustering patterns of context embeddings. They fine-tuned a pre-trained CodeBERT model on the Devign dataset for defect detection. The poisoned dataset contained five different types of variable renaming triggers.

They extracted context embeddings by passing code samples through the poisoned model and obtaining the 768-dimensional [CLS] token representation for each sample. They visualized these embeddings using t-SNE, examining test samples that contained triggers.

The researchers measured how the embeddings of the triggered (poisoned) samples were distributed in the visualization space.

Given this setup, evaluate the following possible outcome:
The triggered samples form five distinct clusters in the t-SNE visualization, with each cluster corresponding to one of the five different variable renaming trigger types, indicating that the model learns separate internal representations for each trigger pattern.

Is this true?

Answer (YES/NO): YES